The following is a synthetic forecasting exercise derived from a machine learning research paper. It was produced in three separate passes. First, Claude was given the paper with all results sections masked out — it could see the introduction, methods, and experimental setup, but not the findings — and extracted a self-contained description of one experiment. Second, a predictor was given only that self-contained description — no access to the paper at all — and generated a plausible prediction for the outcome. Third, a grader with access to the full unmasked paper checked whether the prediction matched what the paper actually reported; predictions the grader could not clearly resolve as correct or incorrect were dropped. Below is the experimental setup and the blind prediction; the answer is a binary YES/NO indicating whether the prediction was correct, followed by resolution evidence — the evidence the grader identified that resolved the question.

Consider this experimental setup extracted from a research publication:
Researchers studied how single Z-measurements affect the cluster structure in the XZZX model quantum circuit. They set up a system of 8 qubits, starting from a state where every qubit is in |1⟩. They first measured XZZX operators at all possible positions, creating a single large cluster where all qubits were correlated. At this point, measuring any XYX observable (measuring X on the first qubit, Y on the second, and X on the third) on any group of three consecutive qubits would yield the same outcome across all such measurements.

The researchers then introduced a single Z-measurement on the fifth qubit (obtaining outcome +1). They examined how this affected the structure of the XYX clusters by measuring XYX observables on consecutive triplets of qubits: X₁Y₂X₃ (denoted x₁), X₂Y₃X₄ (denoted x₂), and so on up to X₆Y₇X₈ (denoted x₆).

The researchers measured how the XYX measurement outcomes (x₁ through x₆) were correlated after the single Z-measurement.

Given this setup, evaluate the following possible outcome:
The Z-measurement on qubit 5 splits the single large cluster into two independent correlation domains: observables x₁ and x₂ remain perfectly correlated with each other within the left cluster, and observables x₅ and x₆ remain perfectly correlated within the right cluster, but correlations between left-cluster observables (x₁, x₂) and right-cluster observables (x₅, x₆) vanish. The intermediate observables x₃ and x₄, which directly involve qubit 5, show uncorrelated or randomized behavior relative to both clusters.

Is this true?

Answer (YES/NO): NO